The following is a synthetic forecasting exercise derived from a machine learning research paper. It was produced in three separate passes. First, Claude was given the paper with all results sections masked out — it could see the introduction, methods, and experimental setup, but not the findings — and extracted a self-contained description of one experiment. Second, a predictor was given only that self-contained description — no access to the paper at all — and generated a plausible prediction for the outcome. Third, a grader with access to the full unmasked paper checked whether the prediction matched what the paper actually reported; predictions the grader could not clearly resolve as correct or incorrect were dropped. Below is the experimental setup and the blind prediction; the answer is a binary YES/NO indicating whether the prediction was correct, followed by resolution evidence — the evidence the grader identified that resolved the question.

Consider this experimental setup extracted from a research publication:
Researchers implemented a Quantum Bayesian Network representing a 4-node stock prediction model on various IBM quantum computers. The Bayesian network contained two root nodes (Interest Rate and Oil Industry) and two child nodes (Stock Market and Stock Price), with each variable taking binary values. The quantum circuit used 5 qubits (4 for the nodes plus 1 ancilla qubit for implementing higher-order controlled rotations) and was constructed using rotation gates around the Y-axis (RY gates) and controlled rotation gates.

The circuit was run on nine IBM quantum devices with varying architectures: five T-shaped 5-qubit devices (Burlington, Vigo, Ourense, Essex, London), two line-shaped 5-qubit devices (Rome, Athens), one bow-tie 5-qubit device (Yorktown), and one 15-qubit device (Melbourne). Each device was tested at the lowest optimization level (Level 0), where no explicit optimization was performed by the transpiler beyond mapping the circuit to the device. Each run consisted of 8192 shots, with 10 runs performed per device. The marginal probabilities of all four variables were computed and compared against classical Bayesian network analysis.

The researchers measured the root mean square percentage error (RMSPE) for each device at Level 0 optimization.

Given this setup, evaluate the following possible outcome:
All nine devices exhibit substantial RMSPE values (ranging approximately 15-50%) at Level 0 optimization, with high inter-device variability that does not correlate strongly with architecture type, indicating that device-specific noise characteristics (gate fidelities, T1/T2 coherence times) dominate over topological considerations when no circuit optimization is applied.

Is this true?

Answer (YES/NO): NO